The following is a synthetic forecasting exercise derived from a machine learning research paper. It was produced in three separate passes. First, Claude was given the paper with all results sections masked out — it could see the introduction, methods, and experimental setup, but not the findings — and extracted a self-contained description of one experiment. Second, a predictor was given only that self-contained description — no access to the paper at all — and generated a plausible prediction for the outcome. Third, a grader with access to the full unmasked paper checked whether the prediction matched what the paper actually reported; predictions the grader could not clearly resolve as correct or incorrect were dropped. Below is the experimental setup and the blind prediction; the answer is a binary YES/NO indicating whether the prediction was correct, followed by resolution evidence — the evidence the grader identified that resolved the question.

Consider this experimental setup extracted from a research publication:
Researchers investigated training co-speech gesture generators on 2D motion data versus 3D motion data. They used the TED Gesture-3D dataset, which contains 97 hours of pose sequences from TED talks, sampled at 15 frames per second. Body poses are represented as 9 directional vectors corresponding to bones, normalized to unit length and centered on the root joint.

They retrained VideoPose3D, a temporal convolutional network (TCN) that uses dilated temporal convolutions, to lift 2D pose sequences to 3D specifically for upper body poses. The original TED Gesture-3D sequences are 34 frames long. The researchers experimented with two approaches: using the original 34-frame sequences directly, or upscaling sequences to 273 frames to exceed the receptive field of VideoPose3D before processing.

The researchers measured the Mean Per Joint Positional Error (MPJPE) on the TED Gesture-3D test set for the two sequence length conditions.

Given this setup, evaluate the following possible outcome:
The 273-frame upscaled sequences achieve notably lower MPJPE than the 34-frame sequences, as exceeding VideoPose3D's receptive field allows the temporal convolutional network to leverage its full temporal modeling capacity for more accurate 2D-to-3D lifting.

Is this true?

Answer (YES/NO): NO